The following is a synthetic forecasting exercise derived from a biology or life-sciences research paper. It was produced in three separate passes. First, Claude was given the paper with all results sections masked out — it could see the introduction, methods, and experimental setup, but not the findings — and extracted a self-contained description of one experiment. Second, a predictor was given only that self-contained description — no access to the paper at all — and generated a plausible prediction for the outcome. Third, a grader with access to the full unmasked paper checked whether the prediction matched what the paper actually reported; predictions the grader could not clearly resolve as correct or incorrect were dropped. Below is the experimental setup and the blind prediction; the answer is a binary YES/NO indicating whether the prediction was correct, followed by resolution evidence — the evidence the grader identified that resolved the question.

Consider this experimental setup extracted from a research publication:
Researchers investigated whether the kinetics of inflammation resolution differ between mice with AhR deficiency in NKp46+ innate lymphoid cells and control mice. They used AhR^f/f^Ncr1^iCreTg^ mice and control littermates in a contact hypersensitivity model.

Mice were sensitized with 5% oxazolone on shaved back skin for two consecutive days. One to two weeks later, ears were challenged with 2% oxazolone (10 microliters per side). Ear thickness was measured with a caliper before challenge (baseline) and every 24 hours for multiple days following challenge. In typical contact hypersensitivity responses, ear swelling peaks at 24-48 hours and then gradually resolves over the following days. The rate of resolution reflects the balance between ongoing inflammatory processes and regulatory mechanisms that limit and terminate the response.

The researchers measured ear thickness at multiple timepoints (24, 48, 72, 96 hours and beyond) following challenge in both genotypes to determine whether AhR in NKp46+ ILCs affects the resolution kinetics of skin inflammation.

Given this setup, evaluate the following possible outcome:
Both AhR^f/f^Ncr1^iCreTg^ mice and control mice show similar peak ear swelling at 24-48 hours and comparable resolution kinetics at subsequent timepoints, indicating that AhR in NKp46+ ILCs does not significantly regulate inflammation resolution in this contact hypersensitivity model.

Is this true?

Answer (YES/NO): NO